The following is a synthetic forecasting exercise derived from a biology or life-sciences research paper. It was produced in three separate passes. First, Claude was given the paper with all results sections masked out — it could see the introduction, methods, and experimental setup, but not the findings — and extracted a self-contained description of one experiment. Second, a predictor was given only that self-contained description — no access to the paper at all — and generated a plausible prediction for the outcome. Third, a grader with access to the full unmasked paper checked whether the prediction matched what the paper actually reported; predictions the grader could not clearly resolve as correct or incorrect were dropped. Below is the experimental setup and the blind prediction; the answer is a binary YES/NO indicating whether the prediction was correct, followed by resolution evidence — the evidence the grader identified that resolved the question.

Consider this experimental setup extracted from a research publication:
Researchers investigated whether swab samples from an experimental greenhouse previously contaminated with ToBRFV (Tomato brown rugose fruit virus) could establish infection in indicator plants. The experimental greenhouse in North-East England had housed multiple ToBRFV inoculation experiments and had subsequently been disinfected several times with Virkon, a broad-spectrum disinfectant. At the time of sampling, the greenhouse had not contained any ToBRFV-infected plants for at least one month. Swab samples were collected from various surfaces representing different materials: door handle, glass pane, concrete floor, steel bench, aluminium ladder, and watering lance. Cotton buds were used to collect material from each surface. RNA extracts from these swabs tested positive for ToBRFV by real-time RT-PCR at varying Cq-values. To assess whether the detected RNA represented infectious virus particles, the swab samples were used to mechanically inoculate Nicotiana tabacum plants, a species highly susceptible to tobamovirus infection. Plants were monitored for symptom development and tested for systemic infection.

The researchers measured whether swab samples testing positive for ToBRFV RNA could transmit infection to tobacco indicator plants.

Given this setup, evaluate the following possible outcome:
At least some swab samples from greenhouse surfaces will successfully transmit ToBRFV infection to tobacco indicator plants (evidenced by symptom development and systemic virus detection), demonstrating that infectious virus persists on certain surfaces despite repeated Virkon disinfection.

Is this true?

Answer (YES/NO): NO